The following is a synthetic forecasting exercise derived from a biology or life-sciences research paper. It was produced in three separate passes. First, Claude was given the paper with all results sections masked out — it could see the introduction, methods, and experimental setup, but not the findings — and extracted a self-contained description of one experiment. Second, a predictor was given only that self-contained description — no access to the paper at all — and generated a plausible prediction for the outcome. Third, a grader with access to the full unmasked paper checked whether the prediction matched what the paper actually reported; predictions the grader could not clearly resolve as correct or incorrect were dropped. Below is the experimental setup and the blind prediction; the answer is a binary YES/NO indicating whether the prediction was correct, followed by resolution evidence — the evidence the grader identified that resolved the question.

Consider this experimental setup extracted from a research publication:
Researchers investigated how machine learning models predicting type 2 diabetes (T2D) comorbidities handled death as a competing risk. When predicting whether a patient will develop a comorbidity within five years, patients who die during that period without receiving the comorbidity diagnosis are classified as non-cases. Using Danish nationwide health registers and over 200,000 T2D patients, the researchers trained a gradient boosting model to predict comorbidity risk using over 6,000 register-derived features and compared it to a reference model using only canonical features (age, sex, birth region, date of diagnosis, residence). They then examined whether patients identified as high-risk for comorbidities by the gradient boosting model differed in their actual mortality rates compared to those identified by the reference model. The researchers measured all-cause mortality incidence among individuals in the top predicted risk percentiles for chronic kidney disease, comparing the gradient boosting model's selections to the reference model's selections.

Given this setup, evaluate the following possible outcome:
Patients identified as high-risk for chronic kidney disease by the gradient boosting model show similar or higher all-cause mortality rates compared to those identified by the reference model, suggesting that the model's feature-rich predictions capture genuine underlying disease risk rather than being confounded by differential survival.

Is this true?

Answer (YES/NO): NO